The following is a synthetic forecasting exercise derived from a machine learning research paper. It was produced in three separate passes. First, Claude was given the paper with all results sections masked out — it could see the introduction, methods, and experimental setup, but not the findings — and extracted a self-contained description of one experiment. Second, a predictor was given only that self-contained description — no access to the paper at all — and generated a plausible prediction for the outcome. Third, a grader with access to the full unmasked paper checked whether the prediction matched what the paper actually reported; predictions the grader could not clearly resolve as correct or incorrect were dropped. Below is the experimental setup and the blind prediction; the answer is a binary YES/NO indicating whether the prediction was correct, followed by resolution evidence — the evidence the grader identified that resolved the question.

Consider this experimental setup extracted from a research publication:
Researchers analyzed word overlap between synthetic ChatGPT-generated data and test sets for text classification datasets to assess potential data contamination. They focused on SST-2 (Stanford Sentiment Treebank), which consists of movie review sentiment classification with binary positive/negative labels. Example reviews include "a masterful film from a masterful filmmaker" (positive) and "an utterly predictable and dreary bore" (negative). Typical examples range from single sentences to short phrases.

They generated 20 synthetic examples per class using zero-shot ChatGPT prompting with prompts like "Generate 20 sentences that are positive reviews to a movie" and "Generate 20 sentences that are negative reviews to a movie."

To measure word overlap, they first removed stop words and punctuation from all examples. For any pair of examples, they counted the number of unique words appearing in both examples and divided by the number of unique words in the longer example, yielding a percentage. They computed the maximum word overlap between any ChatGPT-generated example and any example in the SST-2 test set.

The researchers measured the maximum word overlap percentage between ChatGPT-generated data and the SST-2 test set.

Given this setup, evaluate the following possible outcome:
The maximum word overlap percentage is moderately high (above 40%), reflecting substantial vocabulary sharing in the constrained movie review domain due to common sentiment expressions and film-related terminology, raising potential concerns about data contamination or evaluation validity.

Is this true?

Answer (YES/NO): NO